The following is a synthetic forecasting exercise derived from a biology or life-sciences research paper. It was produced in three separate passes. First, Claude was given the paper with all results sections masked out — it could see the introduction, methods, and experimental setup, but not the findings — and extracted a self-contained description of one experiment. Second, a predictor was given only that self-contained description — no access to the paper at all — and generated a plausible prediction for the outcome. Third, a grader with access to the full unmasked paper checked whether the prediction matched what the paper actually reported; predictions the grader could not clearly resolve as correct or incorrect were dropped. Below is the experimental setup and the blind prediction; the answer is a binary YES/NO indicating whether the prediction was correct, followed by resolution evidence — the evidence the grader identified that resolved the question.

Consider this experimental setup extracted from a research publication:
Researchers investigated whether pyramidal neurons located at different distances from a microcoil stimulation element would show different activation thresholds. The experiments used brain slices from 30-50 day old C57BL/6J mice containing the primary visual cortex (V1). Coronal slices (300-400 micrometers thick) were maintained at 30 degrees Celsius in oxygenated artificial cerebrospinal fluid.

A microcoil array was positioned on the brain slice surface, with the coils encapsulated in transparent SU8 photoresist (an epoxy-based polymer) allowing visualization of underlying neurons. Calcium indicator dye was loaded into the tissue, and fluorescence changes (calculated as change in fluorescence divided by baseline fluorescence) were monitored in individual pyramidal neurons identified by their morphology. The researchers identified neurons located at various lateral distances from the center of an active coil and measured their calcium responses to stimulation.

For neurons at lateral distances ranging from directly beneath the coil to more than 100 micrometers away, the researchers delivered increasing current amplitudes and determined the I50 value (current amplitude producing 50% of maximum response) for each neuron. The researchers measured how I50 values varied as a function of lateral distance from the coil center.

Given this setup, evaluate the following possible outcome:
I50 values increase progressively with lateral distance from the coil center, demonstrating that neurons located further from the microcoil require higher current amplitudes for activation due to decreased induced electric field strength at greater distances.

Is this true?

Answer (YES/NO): NO